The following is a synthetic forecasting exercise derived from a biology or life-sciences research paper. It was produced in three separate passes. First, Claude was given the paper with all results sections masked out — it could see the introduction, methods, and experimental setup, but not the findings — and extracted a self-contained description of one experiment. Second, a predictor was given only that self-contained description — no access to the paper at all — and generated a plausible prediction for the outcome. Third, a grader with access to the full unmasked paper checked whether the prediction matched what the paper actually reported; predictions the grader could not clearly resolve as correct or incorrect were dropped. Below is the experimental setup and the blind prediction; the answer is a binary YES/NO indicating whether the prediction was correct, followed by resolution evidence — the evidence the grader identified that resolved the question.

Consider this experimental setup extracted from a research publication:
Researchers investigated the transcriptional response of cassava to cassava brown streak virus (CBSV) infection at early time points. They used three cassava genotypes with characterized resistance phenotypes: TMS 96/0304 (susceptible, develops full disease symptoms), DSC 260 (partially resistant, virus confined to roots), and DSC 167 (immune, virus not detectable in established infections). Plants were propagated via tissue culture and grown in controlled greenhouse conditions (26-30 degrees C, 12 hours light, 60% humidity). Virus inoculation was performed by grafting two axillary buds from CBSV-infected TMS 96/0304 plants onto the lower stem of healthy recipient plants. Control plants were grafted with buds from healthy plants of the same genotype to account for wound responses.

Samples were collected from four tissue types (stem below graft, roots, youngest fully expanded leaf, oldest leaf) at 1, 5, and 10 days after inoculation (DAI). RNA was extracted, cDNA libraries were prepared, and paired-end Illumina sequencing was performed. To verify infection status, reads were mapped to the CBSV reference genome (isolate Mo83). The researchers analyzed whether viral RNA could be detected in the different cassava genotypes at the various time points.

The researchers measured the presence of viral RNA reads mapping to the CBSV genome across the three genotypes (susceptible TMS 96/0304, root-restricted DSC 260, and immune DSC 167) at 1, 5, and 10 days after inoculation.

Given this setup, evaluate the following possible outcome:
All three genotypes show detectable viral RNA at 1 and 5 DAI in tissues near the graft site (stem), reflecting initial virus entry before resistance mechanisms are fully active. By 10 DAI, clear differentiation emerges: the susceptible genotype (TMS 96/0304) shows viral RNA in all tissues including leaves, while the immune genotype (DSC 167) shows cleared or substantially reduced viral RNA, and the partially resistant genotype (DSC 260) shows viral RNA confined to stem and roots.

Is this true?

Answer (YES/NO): NO